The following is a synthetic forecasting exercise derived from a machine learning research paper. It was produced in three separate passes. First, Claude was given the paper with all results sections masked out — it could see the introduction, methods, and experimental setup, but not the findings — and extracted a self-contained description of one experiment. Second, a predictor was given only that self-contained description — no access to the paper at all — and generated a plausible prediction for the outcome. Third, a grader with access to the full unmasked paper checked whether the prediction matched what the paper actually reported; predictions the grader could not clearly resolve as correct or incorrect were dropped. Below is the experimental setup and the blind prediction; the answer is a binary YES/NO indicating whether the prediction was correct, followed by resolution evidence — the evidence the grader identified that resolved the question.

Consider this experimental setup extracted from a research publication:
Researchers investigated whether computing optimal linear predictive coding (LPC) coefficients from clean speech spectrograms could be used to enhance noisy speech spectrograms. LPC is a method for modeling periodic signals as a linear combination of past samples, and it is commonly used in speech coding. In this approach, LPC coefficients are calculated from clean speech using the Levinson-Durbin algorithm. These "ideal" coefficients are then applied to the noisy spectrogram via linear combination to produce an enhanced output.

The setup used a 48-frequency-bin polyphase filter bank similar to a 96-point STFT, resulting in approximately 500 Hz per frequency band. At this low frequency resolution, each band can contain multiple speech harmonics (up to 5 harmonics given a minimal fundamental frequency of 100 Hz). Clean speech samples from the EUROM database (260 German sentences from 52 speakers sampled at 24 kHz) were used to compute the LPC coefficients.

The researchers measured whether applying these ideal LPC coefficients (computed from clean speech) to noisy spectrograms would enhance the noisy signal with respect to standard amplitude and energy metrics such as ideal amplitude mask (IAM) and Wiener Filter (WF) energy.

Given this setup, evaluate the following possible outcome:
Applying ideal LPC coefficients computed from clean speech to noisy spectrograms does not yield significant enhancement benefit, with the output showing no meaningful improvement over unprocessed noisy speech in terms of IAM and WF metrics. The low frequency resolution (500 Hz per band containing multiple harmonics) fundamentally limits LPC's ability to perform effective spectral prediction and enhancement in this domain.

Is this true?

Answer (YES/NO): YES